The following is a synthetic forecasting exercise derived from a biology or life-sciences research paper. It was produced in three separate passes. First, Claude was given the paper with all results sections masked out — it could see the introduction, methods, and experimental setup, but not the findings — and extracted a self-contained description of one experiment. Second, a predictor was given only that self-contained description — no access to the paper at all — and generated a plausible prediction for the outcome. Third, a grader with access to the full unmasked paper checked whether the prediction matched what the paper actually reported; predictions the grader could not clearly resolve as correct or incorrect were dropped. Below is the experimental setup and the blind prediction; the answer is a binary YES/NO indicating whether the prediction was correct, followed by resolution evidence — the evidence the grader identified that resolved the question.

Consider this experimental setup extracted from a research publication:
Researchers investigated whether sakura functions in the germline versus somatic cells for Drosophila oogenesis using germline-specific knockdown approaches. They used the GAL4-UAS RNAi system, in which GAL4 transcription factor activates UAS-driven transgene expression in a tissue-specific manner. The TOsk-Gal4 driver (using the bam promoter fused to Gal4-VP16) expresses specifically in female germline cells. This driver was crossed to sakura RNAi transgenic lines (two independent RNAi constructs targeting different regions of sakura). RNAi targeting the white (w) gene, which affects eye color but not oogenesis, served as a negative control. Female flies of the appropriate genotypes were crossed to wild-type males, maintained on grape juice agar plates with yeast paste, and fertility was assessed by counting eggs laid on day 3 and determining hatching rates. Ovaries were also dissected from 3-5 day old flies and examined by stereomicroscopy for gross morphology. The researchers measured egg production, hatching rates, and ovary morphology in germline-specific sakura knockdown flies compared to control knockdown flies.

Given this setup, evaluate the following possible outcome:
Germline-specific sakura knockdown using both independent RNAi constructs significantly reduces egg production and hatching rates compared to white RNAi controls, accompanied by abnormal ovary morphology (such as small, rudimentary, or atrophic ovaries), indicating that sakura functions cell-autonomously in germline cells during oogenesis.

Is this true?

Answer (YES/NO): NO